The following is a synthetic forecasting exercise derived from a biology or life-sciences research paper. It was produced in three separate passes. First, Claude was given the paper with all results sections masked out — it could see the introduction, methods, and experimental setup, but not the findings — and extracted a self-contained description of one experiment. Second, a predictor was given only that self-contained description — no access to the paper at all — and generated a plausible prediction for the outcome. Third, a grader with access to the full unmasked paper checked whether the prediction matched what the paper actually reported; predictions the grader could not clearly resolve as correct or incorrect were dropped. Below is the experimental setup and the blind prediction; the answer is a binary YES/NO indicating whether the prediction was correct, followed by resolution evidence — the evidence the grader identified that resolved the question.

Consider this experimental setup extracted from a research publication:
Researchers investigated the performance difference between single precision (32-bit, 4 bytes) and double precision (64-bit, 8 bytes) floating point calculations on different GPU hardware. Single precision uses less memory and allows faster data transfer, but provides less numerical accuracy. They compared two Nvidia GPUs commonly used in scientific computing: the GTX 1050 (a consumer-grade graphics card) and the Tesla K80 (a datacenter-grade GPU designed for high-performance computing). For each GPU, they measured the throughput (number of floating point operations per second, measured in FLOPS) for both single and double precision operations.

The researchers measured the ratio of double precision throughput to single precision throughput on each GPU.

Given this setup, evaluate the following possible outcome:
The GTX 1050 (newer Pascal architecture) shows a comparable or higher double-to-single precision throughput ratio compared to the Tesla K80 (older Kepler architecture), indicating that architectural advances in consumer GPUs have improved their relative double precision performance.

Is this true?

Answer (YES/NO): NO